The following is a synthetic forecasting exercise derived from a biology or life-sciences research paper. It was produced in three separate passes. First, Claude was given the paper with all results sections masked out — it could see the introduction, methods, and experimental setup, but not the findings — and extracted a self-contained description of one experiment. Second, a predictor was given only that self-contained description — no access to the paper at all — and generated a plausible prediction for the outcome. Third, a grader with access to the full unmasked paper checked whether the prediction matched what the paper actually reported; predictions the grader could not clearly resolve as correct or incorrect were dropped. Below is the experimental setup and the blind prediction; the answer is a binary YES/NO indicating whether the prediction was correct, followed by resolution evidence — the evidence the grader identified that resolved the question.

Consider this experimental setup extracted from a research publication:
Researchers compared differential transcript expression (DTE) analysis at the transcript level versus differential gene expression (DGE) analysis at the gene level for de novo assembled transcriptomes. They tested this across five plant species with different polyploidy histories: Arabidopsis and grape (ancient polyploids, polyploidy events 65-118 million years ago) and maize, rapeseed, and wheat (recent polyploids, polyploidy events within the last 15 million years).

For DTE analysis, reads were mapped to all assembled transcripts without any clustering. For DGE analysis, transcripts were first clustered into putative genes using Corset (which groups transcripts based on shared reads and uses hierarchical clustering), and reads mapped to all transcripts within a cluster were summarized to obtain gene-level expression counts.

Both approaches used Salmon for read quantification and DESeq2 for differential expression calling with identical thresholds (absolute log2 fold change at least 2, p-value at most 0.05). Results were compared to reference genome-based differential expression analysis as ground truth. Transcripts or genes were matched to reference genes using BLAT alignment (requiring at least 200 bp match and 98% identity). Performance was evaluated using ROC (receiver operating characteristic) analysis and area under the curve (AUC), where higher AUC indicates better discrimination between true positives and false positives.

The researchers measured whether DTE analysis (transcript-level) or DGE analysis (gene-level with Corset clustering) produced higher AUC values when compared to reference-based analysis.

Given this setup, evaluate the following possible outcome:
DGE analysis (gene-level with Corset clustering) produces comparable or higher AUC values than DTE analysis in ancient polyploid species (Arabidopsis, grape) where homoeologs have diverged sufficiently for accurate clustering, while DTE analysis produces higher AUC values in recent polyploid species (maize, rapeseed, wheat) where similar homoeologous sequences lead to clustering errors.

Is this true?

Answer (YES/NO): NO